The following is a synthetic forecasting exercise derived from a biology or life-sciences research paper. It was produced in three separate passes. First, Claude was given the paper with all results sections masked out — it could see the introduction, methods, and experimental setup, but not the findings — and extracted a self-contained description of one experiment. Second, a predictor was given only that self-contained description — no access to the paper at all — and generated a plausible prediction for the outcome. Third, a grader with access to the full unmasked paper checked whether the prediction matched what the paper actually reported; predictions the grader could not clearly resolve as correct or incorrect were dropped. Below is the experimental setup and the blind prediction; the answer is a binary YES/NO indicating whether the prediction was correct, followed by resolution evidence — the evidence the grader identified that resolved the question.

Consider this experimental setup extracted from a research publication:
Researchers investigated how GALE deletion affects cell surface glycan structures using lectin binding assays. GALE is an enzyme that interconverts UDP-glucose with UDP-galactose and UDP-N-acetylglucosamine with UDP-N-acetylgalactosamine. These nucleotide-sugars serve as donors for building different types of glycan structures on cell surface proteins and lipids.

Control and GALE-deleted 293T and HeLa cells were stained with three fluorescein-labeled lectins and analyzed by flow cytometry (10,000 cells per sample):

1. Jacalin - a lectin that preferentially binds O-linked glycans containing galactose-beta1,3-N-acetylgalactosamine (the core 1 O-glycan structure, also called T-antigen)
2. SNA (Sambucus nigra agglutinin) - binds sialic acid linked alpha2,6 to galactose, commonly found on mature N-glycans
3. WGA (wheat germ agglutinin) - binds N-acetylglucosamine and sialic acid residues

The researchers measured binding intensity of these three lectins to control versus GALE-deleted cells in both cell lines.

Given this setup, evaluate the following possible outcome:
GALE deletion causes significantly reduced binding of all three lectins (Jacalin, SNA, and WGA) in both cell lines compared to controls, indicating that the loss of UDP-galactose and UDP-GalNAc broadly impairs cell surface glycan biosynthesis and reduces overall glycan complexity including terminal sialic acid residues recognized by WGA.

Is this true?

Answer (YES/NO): YES